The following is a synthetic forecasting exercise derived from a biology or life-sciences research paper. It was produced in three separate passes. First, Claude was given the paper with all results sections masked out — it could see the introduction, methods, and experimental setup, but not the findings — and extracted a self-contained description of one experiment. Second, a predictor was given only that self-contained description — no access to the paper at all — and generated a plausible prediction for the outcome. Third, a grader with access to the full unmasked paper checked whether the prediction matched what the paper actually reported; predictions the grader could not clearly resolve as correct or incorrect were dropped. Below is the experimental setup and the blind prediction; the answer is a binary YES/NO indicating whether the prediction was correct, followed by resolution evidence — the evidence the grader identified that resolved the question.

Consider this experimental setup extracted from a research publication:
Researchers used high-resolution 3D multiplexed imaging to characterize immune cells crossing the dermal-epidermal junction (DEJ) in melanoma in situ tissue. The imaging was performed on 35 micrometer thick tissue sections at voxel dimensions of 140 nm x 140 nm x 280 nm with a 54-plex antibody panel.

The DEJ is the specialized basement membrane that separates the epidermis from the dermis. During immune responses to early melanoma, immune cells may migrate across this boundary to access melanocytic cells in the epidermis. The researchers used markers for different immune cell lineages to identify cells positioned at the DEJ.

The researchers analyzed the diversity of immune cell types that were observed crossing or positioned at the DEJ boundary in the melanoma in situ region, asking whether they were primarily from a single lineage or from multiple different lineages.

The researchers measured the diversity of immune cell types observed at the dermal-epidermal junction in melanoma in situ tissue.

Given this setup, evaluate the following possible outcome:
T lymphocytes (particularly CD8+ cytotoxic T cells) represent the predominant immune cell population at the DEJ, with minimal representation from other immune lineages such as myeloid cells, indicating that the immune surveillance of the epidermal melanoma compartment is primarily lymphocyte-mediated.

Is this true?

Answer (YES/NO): NO